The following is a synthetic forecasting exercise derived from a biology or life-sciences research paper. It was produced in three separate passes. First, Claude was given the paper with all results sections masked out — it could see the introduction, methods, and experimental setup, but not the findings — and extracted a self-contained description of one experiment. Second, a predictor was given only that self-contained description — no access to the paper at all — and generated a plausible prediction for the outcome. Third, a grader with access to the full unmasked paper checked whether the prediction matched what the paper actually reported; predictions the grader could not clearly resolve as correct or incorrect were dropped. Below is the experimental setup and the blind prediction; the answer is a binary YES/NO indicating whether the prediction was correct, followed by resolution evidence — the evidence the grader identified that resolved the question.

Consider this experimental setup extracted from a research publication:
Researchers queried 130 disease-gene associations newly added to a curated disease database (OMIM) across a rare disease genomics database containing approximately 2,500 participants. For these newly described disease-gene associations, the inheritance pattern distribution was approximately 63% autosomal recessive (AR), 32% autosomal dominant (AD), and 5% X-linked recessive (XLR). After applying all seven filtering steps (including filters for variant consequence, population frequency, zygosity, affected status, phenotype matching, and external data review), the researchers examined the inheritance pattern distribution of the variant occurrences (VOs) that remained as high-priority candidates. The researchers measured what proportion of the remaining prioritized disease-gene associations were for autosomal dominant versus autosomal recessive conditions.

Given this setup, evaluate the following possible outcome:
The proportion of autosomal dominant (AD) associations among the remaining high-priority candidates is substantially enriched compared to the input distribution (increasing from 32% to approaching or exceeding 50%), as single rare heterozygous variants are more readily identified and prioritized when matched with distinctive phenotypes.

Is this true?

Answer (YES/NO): YES